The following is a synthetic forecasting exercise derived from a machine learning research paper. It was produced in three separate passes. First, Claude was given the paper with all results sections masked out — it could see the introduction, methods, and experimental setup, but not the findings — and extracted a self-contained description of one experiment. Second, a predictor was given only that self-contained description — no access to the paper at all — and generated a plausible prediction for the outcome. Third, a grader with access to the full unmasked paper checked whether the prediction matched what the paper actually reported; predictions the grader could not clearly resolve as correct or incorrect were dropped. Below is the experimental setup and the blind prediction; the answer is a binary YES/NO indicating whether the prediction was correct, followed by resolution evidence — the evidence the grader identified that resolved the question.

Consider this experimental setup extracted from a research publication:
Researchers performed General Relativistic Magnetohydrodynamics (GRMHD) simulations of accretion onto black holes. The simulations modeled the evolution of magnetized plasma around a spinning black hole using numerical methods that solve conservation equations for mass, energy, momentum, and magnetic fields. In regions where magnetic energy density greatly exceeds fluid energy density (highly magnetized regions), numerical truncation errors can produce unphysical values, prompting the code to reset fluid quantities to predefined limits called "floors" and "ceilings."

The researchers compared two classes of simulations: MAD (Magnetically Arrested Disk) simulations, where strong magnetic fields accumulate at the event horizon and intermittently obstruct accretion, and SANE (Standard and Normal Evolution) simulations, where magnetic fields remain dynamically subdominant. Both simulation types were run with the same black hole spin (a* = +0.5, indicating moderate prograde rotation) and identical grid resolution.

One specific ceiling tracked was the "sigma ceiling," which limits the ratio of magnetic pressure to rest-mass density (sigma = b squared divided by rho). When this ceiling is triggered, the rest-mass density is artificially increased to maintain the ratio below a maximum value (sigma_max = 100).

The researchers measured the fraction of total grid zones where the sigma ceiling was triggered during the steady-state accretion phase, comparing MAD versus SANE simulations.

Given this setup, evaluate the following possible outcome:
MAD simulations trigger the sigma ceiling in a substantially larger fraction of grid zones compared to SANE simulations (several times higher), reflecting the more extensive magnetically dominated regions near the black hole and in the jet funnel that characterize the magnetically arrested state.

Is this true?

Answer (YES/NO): YES